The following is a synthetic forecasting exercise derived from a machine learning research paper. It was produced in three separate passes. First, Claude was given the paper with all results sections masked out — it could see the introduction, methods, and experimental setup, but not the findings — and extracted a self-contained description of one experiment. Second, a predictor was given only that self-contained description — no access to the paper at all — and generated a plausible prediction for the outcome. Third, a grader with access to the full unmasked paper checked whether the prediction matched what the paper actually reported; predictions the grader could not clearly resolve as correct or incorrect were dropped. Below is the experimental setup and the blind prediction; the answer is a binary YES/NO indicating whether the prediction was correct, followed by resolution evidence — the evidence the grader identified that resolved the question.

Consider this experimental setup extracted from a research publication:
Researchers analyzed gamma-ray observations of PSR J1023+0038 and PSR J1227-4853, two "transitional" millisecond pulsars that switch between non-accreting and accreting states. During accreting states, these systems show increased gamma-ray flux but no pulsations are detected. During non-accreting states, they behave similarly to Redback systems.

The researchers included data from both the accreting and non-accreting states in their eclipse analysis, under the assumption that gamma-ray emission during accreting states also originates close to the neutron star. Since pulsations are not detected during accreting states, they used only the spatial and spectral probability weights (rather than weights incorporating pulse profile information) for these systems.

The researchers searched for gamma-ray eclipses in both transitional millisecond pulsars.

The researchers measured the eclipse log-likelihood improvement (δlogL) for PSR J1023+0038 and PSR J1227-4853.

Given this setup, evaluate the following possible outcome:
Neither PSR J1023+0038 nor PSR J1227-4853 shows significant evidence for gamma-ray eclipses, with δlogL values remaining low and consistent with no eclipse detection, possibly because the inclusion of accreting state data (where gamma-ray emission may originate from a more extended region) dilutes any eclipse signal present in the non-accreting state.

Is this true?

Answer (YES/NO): YES